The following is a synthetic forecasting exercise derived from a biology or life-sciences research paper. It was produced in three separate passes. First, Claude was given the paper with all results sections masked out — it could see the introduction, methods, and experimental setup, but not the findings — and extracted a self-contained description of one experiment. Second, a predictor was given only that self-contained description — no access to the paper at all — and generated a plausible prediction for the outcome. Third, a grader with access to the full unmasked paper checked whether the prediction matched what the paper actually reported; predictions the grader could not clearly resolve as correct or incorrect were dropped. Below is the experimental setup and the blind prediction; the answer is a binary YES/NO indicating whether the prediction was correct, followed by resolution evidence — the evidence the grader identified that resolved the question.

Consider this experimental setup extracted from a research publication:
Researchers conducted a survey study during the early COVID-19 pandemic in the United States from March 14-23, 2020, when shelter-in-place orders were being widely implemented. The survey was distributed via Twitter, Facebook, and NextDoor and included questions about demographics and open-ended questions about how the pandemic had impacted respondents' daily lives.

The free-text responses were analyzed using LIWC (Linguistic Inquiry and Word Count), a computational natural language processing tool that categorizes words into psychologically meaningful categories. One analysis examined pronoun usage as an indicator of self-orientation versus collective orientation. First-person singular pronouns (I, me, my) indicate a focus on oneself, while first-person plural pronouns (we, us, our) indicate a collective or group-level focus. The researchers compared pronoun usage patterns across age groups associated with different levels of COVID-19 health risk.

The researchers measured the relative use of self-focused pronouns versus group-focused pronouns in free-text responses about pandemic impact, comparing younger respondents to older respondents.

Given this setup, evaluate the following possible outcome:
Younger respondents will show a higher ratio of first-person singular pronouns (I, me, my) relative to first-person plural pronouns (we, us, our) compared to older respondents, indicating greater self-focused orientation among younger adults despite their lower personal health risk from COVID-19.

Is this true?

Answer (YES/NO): YES